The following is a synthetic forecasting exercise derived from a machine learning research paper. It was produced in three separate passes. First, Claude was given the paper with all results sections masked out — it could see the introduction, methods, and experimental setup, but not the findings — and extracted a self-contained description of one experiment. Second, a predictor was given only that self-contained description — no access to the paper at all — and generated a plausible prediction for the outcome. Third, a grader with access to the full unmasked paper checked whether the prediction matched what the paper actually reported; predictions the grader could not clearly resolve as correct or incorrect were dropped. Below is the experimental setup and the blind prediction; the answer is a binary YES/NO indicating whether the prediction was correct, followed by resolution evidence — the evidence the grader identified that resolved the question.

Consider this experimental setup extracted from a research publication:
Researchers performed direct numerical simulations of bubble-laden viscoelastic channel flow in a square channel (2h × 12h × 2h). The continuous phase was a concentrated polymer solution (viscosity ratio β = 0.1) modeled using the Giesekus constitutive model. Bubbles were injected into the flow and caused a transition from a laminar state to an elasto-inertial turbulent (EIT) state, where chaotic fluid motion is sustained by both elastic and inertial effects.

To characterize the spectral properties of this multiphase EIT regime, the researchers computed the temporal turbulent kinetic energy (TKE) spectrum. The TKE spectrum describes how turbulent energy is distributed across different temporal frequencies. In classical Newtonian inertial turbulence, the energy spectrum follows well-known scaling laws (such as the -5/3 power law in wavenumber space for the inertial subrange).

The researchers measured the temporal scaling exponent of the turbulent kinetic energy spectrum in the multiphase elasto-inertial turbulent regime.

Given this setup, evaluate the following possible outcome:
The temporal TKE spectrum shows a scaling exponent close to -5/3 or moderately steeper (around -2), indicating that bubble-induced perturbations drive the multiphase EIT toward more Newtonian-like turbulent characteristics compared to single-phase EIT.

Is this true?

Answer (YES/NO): YES